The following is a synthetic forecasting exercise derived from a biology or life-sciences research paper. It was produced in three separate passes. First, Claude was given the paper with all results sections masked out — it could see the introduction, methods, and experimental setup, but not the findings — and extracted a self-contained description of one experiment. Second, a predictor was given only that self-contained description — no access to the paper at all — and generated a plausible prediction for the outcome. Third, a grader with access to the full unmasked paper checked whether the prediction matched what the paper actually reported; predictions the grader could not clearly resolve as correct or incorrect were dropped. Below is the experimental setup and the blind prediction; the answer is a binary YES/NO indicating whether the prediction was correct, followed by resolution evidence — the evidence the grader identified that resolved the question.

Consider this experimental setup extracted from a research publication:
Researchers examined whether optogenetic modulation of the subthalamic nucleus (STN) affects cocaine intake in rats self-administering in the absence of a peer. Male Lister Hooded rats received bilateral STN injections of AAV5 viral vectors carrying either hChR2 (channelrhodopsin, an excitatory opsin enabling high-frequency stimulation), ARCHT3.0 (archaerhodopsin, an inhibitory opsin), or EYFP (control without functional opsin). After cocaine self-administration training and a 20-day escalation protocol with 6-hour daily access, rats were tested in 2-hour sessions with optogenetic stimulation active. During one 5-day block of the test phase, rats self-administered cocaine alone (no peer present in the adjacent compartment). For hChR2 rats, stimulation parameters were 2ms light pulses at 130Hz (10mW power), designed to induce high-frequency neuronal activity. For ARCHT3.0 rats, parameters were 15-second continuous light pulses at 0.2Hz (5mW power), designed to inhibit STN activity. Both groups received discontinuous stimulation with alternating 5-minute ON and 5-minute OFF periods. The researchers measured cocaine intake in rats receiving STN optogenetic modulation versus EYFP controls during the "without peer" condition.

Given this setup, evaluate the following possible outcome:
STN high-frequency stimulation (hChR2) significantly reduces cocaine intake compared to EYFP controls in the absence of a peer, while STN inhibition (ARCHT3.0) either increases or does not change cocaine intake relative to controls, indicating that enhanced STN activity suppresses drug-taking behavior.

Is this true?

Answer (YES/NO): NO